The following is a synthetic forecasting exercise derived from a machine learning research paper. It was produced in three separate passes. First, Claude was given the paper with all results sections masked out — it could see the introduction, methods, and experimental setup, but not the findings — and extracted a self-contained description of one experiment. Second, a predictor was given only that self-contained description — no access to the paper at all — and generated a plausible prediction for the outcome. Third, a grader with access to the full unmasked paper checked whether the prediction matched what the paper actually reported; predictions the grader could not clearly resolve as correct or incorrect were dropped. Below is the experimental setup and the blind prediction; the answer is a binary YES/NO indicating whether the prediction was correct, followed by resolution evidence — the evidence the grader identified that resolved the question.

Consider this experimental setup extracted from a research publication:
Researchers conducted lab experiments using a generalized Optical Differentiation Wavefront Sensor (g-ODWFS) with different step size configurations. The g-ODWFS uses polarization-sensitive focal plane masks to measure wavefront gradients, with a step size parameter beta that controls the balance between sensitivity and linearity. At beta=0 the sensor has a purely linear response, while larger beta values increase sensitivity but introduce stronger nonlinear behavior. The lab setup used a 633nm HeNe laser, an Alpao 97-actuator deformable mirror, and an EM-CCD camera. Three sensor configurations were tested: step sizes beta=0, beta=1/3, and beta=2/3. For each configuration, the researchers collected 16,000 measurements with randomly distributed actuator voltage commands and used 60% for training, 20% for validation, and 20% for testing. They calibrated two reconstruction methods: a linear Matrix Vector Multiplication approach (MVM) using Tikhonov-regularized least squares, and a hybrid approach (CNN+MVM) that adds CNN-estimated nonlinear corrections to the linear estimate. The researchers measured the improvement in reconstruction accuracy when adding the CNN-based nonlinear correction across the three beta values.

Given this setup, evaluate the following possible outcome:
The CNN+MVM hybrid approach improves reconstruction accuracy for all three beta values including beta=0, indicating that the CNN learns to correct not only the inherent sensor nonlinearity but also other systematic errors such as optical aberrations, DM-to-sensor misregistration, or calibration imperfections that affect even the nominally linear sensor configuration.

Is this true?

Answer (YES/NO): NO